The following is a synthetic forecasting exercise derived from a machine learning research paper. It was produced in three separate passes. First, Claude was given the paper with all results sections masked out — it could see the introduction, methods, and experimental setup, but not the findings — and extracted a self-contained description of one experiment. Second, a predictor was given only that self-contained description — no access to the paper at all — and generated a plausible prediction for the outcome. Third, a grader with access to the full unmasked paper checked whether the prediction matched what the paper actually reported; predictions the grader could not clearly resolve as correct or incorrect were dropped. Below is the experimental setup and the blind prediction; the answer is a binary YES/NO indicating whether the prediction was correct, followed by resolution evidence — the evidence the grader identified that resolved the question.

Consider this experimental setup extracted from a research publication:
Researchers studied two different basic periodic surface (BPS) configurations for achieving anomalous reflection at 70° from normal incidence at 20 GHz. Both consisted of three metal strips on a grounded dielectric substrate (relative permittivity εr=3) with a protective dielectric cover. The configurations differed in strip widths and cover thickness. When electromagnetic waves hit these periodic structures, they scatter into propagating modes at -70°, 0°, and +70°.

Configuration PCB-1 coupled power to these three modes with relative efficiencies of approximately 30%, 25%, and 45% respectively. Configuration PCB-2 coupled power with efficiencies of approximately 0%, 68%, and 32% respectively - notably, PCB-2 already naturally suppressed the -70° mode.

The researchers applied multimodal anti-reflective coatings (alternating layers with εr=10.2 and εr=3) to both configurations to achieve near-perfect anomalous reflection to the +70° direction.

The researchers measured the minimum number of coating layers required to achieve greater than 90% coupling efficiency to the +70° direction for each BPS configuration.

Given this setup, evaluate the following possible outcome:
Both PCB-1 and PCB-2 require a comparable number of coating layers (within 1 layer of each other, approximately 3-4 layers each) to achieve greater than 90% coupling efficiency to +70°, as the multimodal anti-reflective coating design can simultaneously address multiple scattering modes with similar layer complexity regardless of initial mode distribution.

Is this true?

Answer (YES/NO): NO